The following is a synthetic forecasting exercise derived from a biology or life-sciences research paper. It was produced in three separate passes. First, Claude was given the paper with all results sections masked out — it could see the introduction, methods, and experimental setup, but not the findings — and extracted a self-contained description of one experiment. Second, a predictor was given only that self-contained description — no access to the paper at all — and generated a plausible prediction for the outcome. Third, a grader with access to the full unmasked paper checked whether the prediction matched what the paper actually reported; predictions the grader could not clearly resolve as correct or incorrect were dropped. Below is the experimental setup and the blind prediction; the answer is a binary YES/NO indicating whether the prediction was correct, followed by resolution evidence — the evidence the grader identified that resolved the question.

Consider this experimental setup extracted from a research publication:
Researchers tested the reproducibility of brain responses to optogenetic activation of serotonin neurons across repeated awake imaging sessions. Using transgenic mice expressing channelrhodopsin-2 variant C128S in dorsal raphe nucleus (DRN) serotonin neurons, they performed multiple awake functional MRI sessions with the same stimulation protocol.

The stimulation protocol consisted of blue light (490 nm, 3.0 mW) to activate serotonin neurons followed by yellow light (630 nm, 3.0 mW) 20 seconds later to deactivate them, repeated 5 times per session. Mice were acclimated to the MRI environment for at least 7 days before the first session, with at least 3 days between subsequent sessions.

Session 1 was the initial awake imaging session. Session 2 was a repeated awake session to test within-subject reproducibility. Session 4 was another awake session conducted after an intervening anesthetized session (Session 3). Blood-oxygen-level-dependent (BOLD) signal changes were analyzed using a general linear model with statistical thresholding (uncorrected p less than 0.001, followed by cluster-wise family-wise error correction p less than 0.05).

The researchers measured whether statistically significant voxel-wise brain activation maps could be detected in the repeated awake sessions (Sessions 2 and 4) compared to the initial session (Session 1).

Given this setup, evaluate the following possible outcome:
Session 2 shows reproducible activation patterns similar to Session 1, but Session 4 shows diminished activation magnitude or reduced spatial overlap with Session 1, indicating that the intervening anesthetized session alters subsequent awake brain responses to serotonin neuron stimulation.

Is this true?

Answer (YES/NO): NO